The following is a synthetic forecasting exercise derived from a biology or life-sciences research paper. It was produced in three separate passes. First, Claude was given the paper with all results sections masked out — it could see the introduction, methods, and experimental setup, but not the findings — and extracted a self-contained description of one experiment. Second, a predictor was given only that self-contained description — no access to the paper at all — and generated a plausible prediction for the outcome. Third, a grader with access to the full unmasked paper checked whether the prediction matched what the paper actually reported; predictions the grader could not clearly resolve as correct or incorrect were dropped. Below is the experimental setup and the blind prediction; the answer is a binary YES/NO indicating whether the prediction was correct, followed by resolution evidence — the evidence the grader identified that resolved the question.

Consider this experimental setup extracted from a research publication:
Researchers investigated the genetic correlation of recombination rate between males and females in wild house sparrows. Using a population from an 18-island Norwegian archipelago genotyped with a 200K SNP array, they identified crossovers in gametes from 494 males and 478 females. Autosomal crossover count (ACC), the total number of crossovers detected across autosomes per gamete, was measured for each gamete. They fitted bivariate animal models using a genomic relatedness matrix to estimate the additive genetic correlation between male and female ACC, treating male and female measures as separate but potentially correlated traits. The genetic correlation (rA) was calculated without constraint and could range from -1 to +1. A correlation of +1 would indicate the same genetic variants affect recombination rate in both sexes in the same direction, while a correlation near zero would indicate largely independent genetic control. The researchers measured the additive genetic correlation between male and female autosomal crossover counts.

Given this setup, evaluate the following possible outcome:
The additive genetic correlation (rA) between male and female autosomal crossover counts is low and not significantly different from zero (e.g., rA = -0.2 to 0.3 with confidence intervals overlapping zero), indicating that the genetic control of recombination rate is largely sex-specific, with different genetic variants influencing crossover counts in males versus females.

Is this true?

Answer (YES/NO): YES